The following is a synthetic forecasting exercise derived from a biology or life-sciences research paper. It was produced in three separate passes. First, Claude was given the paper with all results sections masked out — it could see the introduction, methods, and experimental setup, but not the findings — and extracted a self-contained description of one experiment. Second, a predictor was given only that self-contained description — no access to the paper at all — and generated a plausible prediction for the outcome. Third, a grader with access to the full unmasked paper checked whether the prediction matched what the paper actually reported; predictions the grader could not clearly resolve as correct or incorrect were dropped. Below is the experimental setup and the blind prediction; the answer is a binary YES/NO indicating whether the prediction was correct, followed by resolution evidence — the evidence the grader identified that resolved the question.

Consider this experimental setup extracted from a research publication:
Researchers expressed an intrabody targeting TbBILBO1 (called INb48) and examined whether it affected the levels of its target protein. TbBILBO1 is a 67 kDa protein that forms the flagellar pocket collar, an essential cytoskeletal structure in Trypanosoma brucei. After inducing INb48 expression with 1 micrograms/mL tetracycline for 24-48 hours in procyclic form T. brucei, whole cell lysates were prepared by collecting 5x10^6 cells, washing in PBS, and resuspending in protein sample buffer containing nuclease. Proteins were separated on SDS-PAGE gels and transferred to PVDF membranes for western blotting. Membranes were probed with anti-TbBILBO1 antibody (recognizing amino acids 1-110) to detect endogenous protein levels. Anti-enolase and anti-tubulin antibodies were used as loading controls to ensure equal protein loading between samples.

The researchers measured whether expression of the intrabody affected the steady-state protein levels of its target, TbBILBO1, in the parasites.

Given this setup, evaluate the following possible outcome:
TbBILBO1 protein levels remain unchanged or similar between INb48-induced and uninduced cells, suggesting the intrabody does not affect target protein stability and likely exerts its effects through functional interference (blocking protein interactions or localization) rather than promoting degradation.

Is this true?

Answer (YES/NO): YES